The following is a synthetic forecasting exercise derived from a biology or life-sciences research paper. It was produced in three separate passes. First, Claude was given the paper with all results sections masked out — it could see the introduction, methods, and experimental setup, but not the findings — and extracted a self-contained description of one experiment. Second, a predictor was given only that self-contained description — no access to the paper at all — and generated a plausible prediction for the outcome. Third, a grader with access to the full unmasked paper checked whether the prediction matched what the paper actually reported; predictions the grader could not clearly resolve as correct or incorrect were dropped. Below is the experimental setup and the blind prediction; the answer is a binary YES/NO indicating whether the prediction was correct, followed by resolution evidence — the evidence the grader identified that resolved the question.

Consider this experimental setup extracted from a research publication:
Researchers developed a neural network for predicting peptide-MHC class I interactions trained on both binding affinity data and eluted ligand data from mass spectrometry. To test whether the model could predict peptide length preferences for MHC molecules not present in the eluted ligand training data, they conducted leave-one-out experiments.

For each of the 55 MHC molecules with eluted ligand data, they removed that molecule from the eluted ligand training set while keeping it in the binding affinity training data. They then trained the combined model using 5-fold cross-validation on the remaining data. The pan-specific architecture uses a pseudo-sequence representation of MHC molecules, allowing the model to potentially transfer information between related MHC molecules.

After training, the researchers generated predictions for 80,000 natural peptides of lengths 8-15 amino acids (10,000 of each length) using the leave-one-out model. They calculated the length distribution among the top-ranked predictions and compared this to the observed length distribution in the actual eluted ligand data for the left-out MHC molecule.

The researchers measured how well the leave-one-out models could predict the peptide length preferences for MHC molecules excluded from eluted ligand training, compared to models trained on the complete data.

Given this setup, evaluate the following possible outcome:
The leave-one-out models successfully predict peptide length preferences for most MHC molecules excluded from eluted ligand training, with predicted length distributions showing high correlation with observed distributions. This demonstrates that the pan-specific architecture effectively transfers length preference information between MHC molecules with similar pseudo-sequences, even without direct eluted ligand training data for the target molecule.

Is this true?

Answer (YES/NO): YES